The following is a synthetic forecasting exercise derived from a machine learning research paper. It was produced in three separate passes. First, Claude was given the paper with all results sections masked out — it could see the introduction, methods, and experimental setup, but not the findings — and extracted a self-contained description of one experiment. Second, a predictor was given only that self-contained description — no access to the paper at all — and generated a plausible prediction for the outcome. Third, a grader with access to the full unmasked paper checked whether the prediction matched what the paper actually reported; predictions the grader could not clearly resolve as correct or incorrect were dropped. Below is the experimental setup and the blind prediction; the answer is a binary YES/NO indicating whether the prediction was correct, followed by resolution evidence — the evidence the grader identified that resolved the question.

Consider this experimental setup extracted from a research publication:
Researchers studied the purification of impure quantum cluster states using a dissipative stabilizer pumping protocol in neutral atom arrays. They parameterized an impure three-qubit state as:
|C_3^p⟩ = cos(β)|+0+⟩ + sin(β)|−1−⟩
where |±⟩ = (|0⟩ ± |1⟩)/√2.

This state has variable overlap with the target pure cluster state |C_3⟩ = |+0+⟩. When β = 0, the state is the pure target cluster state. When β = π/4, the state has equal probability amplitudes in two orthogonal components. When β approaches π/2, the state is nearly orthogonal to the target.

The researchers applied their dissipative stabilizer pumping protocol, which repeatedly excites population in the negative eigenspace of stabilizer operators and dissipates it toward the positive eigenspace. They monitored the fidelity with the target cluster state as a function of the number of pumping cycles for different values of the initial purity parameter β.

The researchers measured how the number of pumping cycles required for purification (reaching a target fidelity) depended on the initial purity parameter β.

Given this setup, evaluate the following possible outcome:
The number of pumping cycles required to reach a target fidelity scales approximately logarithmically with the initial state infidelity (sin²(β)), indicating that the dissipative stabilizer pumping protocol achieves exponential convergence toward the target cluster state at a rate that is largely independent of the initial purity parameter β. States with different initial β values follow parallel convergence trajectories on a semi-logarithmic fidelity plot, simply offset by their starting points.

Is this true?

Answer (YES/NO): NO